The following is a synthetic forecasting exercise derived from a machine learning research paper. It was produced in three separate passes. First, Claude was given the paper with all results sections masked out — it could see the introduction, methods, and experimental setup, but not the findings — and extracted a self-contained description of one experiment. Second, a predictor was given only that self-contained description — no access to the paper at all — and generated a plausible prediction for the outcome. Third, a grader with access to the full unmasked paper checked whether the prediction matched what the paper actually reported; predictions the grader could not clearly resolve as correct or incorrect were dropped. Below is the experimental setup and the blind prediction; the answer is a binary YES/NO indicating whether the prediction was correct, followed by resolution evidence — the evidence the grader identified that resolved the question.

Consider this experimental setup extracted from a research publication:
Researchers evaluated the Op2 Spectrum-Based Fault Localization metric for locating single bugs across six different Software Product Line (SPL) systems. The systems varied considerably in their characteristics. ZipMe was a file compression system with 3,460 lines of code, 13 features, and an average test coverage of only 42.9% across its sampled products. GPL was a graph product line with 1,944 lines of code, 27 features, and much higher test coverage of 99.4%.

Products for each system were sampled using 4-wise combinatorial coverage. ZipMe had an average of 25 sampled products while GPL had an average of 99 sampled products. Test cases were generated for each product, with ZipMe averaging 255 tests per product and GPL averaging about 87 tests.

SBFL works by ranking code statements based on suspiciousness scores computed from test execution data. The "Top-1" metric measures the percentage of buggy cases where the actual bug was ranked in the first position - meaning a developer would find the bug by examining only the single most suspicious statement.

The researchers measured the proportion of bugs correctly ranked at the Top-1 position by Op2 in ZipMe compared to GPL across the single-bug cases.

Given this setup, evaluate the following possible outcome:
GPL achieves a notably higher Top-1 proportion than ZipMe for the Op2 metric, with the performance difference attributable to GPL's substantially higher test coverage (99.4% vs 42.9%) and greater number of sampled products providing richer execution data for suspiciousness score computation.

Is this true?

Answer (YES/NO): NO